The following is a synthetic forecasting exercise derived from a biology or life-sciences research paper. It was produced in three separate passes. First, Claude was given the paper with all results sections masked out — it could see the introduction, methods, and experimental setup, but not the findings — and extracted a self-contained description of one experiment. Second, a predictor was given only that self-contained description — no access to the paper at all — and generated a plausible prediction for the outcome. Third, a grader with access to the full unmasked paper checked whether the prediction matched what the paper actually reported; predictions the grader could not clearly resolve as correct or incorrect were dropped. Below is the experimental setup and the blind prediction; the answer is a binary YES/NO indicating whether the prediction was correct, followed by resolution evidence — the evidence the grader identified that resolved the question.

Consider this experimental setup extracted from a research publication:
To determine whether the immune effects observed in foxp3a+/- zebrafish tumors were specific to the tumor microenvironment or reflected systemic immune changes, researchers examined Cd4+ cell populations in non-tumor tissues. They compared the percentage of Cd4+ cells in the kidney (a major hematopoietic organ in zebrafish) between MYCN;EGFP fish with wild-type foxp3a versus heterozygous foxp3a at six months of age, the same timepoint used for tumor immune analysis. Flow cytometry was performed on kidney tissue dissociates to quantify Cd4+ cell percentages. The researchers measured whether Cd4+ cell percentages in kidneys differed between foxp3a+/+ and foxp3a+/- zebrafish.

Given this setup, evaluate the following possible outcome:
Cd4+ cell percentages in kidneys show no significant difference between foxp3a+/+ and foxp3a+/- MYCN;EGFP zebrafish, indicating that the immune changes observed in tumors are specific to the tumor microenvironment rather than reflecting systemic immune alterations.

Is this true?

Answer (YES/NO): YES